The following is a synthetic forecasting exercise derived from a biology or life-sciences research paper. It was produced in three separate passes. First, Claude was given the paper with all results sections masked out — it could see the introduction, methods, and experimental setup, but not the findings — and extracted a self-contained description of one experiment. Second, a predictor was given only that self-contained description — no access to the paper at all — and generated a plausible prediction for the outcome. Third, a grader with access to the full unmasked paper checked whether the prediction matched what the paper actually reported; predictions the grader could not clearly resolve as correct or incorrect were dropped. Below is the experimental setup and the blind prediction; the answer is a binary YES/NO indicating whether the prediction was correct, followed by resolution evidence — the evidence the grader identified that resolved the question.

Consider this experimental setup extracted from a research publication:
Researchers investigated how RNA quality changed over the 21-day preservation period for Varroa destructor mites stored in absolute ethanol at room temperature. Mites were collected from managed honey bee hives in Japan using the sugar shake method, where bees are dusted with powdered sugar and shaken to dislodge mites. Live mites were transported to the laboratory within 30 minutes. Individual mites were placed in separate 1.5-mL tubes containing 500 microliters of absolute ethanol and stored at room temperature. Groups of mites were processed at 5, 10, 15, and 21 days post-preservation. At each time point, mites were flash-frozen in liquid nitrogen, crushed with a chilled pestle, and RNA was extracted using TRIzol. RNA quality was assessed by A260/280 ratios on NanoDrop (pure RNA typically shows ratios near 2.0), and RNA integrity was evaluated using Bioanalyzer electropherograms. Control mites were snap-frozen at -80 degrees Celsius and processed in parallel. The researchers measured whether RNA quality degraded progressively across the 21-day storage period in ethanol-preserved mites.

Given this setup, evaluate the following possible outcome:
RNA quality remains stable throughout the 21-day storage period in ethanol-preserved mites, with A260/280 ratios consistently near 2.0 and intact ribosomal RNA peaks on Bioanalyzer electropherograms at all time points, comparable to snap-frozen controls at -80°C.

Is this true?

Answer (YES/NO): NO